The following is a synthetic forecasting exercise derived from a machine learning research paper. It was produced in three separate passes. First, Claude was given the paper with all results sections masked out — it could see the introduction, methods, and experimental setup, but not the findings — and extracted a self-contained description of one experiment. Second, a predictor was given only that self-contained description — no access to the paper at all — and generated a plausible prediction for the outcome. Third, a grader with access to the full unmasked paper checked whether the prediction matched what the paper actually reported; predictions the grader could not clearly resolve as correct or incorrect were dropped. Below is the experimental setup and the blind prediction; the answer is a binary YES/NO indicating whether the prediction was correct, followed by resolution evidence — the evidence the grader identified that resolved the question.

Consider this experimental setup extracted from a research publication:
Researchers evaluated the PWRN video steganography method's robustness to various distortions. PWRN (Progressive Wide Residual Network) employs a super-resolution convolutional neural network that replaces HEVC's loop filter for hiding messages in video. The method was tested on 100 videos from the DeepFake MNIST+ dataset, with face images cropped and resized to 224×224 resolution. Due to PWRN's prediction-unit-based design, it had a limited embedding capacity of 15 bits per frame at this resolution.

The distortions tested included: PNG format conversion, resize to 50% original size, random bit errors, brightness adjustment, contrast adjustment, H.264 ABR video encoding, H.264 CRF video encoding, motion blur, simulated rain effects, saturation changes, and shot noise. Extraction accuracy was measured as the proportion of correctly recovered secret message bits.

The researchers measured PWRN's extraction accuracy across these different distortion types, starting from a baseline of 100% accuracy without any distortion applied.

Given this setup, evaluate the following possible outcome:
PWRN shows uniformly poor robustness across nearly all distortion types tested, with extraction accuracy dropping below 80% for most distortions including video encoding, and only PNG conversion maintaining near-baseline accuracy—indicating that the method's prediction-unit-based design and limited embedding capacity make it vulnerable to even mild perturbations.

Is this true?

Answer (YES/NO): NO